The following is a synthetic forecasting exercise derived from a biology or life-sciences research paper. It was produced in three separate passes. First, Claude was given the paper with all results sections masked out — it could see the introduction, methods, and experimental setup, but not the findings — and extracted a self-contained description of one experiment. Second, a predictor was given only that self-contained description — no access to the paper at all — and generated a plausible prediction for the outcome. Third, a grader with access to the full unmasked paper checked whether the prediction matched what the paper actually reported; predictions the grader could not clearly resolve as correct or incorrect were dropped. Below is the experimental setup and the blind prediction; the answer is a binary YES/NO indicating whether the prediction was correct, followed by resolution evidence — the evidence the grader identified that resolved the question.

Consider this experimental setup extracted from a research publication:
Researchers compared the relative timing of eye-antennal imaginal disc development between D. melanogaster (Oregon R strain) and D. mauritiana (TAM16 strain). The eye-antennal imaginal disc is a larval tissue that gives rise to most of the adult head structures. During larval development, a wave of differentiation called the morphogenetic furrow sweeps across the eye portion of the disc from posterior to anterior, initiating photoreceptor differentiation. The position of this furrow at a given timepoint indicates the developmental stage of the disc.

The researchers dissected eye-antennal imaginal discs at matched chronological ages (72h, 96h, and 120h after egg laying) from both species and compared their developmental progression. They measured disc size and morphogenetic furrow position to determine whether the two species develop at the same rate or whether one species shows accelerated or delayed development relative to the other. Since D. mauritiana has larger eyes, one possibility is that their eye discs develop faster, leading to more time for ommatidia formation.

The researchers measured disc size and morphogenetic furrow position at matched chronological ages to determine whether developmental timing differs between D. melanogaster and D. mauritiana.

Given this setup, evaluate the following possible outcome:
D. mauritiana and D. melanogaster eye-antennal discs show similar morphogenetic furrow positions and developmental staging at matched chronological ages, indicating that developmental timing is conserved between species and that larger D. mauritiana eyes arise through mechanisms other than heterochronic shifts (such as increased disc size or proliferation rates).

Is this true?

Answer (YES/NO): NO